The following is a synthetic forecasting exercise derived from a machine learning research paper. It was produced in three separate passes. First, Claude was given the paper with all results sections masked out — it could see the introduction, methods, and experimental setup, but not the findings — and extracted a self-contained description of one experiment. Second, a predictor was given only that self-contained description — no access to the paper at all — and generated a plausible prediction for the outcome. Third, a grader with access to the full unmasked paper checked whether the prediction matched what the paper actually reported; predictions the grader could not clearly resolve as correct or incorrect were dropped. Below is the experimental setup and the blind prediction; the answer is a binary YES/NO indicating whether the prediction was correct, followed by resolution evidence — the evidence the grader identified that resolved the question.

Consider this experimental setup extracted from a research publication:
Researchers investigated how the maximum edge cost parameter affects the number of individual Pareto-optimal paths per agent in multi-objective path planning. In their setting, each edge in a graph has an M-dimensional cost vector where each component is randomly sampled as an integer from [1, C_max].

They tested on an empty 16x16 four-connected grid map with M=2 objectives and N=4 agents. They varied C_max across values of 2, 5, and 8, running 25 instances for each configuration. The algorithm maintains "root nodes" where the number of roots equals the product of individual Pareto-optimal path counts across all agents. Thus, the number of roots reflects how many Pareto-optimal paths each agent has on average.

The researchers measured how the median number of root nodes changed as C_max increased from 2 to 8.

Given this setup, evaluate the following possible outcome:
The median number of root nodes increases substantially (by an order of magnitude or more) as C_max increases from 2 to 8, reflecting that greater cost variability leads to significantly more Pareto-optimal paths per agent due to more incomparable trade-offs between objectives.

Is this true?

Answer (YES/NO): YES